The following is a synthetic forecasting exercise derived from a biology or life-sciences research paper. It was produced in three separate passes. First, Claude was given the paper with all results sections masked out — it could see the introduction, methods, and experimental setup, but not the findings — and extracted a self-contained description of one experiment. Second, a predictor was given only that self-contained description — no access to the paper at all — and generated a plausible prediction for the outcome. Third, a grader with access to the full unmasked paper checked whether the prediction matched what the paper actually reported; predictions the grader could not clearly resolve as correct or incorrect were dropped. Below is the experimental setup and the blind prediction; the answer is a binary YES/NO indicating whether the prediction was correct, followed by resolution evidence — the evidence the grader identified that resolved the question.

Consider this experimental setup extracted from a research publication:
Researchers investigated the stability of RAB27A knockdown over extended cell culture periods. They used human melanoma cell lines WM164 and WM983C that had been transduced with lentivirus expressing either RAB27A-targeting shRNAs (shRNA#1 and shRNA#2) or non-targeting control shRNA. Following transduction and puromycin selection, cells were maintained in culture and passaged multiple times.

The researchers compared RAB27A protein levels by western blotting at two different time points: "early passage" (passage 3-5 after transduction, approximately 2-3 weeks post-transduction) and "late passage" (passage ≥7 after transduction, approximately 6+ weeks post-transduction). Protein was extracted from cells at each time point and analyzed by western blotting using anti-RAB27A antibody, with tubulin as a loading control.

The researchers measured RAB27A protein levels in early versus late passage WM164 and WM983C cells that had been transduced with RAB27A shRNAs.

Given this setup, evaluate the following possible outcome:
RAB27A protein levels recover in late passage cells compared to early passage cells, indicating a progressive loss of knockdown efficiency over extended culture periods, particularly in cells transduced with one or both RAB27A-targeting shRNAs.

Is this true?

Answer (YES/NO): NO